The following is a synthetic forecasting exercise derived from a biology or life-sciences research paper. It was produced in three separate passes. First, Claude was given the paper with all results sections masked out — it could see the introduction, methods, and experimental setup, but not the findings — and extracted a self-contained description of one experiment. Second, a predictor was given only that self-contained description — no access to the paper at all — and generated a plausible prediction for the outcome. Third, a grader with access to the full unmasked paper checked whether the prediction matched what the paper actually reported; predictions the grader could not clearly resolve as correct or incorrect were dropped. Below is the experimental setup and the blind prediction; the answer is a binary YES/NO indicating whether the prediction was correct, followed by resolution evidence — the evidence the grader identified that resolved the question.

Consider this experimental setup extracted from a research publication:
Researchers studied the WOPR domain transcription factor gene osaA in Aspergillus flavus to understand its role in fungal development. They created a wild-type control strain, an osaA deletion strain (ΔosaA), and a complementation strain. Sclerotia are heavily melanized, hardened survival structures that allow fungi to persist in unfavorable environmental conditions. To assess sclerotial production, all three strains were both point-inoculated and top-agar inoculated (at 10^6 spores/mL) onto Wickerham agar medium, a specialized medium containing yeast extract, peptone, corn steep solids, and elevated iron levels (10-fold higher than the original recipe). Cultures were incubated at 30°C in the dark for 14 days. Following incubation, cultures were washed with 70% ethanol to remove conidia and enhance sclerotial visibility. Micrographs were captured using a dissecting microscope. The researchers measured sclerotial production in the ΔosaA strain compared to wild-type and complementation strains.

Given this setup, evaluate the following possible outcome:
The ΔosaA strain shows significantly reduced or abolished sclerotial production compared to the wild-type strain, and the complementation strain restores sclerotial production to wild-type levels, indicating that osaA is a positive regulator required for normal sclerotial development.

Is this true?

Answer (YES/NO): YES